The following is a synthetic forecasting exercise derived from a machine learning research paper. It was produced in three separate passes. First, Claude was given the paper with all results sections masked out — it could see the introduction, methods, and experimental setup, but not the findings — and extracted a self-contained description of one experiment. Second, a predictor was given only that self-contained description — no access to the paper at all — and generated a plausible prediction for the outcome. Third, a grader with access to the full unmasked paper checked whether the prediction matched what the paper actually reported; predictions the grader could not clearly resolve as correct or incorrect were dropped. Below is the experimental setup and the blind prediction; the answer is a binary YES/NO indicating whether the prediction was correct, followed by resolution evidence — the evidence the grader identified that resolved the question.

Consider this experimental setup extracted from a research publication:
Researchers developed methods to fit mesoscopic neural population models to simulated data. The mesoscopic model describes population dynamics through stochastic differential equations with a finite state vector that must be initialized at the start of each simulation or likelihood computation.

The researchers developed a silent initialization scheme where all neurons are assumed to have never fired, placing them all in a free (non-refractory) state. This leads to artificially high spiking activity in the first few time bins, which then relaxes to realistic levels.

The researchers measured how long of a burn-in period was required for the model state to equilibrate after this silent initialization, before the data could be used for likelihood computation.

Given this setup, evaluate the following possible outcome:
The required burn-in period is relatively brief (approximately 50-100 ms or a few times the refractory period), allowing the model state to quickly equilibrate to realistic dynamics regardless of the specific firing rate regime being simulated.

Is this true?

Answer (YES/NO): NO